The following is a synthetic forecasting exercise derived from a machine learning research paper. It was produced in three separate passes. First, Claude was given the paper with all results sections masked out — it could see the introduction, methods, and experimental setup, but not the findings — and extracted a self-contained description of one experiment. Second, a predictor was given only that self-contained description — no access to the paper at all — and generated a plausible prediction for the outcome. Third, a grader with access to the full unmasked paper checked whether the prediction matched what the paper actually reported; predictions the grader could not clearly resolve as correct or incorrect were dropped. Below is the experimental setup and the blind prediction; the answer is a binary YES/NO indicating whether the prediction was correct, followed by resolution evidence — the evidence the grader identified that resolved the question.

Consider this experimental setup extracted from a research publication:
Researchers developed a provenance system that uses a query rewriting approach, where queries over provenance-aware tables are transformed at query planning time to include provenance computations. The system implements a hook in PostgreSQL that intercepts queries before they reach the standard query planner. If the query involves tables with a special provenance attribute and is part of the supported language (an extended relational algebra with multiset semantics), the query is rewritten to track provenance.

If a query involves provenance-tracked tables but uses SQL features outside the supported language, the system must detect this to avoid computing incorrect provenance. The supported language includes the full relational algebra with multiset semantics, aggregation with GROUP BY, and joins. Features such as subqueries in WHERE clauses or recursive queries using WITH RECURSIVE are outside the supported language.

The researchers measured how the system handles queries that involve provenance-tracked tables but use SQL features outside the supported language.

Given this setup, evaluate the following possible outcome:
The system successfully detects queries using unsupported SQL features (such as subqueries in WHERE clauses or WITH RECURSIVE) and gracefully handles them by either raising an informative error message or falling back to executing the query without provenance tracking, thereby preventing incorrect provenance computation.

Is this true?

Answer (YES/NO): YES